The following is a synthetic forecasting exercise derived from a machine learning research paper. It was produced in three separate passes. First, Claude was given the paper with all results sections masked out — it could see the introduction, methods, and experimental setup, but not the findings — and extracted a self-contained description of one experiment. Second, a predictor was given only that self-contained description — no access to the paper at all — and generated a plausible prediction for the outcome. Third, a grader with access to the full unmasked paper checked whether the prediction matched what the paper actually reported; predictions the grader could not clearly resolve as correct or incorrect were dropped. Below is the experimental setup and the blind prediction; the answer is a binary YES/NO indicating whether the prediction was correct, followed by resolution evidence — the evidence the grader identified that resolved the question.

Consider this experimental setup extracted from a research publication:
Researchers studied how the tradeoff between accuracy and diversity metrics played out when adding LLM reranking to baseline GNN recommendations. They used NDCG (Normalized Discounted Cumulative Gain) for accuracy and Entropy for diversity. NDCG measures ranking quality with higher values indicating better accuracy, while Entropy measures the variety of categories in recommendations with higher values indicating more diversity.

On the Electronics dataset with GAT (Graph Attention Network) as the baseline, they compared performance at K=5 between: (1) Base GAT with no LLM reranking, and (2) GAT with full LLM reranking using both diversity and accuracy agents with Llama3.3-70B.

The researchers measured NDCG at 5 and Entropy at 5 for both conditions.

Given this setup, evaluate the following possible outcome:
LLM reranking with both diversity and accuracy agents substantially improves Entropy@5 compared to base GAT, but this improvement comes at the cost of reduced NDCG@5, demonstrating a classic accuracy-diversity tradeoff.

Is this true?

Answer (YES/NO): NO